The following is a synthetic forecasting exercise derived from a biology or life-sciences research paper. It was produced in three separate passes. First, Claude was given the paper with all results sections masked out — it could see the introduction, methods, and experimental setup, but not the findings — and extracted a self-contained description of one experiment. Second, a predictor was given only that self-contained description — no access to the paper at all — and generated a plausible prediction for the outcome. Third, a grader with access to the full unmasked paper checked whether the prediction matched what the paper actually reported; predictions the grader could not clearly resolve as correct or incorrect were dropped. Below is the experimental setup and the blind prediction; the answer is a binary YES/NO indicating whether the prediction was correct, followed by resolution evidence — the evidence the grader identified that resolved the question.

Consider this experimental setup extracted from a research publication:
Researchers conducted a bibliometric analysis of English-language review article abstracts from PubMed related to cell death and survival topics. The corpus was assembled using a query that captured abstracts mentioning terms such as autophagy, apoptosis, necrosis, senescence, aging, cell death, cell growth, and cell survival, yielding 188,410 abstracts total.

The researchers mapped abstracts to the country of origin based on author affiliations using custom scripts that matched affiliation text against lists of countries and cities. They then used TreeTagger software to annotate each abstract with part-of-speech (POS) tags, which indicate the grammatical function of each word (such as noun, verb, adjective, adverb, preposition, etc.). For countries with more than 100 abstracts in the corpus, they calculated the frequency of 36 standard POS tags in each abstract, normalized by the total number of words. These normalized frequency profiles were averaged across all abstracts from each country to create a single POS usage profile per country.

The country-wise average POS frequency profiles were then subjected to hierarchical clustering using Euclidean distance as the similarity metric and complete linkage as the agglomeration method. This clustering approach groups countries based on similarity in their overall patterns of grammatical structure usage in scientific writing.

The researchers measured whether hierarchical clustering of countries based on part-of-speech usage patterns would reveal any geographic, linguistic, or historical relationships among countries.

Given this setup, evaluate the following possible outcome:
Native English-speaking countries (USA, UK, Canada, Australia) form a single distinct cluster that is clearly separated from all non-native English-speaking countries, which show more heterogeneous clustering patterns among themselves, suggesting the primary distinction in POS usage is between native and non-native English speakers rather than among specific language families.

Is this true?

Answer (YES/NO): NO